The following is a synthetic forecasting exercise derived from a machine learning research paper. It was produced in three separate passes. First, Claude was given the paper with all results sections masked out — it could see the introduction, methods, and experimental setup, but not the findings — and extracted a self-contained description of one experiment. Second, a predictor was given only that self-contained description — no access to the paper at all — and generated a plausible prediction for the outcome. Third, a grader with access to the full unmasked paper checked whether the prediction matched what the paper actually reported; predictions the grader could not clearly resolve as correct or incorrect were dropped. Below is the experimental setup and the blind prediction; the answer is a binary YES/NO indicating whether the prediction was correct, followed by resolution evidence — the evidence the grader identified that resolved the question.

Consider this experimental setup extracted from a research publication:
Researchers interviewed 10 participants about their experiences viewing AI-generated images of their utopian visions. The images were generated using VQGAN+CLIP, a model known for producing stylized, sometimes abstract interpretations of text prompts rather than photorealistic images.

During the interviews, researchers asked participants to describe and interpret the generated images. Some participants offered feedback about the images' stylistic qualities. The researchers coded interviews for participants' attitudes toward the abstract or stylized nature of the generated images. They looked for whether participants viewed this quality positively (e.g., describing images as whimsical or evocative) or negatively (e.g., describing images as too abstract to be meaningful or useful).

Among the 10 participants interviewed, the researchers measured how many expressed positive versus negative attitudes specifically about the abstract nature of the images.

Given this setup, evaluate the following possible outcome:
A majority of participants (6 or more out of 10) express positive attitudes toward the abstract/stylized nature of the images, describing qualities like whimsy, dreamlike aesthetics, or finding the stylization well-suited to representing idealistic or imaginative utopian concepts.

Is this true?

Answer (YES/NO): NO